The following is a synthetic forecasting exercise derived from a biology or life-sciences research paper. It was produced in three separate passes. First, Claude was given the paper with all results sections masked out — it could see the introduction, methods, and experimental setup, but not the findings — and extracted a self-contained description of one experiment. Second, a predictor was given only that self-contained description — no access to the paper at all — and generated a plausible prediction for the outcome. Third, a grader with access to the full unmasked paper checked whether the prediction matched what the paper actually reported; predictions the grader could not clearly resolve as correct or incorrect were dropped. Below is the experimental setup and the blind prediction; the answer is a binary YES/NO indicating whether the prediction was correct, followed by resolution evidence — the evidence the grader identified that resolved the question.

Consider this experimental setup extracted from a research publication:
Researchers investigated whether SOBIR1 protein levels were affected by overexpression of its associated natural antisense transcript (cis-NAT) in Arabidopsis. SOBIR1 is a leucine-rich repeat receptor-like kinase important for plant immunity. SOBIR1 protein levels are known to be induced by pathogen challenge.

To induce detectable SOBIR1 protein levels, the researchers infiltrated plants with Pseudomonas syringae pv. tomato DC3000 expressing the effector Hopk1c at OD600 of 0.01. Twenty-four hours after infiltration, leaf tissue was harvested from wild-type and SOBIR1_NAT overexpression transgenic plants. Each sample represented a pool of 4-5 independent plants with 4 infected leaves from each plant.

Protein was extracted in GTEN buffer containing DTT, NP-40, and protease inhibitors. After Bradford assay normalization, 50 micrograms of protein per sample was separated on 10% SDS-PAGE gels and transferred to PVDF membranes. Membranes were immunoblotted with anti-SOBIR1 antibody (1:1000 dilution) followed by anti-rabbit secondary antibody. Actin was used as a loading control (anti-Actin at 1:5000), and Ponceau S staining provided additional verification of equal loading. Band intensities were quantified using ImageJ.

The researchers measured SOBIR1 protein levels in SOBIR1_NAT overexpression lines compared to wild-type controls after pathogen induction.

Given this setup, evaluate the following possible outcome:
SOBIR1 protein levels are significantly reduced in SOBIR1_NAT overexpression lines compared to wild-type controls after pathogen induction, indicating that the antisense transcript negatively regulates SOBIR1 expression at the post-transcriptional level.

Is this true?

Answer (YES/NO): NO